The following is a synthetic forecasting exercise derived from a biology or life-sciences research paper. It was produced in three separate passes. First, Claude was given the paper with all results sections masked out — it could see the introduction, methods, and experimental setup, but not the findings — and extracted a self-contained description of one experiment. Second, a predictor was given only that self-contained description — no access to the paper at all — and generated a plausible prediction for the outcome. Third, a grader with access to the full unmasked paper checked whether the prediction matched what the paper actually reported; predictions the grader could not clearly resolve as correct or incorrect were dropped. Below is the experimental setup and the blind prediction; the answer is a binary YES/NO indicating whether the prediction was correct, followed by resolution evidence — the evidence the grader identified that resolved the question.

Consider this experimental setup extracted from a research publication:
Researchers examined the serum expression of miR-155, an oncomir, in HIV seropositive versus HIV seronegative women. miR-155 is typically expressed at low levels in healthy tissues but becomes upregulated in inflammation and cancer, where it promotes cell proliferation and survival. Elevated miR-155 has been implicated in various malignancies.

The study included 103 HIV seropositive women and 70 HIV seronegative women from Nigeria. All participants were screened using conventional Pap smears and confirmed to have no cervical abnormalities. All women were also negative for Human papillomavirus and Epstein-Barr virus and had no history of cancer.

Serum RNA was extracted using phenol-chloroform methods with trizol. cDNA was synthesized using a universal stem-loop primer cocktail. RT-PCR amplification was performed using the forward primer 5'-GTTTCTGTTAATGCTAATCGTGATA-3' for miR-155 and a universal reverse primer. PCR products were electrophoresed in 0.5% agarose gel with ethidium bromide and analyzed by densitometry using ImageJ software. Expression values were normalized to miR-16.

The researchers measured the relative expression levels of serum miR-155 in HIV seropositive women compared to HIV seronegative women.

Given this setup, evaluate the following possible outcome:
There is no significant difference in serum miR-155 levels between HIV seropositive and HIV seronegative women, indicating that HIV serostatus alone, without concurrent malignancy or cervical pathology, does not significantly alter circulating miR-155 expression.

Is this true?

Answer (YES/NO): YES